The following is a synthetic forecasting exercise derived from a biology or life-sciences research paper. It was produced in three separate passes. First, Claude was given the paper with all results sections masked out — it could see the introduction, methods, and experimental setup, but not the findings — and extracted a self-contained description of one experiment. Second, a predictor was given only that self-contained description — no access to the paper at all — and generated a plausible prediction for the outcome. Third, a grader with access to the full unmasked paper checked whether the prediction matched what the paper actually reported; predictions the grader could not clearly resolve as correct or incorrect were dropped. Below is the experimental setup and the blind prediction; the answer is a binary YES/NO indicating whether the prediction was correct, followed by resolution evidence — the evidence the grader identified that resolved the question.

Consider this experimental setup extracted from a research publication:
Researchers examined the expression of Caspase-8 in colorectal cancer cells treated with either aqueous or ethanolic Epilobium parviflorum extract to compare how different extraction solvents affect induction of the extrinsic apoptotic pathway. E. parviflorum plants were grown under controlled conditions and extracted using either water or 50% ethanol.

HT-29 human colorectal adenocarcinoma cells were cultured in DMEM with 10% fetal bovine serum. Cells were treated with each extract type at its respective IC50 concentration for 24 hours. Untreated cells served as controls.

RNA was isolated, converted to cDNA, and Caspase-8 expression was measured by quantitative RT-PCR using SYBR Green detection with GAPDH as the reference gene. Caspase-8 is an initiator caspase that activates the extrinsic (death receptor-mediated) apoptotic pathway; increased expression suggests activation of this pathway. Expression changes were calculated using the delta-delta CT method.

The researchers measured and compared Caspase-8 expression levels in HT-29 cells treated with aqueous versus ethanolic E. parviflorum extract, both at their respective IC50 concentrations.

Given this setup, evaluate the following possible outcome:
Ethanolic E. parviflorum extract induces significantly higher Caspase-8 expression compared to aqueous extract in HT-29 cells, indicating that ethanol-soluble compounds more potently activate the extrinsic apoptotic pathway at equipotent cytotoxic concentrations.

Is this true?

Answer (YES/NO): NO